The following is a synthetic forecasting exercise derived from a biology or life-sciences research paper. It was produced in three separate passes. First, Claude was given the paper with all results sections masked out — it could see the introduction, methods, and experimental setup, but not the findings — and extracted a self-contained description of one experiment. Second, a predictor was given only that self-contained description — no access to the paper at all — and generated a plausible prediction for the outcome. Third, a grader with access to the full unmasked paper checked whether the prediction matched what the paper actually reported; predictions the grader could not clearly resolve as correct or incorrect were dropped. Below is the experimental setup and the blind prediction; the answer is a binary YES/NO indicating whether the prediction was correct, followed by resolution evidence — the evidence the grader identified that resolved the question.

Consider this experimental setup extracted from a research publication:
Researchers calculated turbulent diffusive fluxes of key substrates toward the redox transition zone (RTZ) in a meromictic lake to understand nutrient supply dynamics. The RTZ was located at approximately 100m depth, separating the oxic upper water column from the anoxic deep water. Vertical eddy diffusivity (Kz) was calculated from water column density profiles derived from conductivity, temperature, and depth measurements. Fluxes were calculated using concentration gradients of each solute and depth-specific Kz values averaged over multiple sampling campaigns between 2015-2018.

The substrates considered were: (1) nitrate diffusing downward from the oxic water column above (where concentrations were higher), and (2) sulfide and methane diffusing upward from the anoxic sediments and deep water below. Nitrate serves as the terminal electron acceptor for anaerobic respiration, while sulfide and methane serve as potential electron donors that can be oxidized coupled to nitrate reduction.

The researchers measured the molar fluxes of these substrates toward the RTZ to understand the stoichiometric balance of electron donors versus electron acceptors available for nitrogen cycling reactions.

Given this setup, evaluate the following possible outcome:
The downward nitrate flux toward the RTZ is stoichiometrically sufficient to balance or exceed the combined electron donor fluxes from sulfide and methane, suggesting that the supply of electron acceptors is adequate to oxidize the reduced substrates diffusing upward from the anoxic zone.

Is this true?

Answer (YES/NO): NO